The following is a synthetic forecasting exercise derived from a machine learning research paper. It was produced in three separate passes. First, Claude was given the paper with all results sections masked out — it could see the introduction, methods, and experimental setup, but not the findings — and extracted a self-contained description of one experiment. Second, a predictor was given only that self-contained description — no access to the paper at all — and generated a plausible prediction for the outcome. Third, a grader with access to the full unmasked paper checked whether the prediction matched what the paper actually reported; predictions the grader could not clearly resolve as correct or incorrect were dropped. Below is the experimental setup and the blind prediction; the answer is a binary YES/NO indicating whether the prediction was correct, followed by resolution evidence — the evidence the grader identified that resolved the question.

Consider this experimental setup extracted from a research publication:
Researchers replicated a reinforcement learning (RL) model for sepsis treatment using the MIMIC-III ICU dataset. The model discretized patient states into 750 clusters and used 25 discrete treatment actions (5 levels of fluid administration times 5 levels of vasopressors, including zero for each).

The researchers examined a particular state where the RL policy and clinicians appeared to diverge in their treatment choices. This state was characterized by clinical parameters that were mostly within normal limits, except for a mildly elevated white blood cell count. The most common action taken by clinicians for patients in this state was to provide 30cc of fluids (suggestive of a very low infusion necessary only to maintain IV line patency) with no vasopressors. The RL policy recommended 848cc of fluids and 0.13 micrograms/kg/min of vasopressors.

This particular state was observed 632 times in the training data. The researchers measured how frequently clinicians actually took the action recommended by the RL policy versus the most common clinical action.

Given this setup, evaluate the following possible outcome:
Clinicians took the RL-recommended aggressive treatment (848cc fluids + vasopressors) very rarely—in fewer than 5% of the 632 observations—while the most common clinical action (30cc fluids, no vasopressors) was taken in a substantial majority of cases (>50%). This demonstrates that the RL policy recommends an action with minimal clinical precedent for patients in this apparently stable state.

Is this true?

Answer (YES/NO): NO